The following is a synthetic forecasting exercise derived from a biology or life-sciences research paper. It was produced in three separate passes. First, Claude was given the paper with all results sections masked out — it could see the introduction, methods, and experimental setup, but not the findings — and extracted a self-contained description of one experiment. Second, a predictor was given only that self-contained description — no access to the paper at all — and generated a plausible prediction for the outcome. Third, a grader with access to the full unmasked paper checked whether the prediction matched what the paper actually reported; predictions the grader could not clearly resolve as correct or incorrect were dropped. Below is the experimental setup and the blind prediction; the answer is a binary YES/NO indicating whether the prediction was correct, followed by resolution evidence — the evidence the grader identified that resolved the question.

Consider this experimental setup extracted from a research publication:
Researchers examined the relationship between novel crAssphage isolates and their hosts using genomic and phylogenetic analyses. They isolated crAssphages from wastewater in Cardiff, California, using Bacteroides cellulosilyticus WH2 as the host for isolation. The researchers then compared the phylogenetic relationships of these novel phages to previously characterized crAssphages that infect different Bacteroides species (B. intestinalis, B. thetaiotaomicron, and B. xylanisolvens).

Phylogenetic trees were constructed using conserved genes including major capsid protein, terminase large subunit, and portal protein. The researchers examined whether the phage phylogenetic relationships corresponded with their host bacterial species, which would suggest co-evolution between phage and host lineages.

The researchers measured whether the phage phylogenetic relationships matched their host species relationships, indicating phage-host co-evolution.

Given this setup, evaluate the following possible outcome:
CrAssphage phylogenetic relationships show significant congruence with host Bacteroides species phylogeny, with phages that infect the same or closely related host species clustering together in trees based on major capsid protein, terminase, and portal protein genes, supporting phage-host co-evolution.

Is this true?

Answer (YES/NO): NO